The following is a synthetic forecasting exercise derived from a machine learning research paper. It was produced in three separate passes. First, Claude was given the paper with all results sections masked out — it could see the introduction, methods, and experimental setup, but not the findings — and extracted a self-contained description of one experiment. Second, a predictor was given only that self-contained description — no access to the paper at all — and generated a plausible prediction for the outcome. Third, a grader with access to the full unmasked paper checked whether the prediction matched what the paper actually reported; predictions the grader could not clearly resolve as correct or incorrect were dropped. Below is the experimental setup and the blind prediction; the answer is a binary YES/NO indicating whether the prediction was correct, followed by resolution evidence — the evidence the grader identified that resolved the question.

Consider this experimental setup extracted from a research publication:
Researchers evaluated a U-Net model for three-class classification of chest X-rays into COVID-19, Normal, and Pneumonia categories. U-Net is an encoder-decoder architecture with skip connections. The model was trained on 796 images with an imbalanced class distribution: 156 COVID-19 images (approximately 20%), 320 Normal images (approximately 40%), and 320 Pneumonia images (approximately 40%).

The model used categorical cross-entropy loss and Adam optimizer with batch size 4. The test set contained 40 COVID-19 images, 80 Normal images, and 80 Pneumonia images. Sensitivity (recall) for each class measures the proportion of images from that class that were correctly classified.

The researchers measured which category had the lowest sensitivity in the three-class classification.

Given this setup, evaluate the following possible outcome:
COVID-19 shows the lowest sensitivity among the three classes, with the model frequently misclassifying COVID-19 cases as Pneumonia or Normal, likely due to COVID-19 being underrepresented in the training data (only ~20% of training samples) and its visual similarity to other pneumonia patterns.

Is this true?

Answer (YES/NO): NO